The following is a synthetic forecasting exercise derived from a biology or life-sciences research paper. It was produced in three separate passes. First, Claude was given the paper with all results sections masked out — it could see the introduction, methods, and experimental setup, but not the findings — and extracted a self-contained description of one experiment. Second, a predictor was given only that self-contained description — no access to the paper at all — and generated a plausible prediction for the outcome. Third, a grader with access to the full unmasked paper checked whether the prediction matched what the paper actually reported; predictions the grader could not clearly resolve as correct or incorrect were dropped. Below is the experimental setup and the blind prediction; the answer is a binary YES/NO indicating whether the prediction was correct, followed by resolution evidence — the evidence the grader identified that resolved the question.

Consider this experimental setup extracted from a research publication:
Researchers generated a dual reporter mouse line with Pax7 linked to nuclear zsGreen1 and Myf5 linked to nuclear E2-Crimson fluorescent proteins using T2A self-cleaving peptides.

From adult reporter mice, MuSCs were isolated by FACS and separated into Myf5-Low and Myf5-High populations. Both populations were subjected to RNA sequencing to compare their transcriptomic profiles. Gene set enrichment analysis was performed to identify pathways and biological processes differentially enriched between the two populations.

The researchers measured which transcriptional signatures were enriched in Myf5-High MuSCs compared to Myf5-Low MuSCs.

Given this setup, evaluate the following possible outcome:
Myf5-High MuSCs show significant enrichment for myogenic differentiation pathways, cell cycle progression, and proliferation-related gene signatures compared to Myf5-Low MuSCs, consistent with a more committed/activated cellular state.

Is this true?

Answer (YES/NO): YES